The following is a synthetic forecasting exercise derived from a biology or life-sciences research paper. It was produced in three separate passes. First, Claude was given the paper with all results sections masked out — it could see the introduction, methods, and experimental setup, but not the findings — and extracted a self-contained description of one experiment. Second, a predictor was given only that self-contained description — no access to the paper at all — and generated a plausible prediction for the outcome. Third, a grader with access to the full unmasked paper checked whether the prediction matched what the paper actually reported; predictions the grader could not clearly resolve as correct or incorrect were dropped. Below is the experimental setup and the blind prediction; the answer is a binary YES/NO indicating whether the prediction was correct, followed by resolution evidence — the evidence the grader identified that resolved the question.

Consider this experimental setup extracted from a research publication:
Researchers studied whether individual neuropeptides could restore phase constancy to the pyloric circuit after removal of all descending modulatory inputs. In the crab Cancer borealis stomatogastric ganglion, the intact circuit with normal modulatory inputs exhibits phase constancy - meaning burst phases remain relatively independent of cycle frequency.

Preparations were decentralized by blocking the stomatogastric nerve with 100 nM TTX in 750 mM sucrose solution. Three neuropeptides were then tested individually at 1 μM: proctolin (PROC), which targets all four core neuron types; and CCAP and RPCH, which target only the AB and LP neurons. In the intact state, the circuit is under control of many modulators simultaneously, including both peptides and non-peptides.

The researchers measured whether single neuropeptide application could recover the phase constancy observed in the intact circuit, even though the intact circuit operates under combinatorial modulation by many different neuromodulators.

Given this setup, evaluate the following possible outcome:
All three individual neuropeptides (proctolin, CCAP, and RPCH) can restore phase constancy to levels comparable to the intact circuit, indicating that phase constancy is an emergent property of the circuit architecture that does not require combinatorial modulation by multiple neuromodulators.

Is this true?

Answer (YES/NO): YES